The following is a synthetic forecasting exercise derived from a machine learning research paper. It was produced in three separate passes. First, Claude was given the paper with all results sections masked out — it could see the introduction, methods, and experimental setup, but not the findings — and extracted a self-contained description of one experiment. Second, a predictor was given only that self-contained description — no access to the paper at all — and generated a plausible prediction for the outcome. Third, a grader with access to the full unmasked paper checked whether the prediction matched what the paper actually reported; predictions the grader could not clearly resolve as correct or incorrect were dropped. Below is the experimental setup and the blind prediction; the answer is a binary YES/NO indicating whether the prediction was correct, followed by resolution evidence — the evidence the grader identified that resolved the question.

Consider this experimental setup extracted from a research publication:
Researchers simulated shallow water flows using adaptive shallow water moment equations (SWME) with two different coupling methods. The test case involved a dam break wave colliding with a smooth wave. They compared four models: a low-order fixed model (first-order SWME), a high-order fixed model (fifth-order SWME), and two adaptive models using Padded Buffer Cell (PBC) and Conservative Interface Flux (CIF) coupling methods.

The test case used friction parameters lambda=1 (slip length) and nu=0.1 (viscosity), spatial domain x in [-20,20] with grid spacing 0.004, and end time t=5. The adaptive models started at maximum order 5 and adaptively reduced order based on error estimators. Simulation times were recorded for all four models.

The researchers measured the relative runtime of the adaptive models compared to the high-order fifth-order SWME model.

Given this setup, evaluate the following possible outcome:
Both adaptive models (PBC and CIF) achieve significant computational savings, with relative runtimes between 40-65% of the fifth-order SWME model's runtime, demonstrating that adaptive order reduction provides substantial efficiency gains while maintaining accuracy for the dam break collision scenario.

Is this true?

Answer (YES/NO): NO